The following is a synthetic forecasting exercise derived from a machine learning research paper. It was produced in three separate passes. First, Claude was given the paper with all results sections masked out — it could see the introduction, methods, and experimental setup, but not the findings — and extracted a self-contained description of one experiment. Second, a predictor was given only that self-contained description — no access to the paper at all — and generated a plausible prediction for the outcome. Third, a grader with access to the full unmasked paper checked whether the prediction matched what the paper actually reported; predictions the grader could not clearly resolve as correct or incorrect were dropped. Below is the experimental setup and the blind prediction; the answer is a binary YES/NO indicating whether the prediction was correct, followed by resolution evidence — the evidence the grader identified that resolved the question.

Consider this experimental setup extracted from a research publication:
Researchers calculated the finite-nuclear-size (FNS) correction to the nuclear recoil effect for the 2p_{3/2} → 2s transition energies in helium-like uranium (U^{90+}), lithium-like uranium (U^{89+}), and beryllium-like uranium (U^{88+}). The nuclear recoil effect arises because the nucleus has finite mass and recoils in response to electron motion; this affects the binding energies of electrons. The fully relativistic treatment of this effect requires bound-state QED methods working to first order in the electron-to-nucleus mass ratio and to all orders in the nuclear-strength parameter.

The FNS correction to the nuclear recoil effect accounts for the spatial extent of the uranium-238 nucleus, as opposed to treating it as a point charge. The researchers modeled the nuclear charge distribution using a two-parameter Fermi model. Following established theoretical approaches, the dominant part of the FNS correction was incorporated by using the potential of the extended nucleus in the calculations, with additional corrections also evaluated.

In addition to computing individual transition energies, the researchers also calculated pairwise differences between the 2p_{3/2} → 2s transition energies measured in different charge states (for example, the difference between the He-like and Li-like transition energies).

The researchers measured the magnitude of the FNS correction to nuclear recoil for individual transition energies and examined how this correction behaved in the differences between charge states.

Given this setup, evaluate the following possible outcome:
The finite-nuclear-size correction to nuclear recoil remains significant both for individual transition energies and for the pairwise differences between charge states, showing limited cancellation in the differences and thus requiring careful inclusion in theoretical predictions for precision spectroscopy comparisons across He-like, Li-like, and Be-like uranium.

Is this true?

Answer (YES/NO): NO